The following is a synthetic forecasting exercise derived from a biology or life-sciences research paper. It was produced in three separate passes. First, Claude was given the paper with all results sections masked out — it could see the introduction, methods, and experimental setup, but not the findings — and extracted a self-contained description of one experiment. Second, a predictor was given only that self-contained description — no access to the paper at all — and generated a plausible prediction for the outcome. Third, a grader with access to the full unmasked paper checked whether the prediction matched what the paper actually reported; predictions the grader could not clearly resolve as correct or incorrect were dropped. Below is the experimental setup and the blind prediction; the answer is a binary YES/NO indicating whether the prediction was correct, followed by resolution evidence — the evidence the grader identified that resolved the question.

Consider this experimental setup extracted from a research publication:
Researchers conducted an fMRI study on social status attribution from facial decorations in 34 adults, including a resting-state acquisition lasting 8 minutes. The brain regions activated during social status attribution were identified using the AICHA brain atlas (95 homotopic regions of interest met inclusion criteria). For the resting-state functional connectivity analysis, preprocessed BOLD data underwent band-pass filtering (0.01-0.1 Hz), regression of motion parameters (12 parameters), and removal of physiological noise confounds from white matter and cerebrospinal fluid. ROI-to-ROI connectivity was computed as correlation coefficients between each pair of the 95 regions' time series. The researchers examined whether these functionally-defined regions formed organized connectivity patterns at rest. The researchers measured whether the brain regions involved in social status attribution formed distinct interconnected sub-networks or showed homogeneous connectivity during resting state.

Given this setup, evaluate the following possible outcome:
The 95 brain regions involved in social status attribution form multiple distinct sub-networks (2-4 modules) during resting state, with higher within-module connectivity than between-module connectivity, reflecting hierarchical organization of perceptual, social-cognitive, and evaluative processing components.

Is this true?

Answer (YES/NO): NO